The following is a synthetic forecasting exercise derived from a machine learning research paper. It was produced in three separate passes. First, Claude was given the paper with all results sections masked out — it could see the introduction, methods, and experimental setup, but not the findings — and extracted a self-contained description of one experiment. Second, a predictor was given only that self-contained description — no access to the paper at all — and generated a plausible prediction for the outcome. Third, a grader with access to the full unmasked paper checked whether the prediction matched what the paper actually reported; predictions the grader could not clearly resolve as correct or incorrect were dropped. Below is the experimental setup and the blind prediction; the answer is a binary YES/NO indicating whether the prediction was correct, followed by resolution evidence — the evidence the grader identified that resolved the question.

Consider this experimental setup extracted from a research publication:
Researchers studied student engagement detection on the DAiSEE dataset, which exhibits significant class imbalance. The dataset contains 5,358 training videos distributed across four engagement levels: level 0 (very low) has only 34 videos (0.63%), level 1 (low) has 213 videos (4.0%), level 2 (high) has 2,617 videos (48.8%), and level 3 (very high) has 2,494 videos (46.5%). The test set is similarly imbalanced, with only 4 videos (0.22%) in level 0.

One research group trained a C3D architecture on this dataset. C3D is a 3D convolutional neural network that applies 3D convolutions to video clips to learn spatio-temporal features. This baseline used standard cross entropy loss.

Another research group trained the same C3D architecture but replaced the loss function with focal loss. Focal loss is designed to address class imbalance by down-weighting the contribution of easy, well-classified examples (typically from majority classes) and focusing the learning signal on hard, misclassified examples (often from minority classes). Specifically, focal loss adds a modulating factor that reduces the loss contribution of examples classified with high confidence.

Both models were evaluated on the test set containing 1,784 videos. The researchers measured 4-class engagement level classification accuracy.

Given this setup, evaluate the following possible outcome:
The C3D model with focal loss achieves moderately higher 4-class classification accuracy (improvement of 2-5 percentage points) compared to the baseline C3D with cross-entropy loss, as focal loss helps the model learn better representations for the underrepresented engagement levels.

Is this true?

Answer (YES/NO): NO